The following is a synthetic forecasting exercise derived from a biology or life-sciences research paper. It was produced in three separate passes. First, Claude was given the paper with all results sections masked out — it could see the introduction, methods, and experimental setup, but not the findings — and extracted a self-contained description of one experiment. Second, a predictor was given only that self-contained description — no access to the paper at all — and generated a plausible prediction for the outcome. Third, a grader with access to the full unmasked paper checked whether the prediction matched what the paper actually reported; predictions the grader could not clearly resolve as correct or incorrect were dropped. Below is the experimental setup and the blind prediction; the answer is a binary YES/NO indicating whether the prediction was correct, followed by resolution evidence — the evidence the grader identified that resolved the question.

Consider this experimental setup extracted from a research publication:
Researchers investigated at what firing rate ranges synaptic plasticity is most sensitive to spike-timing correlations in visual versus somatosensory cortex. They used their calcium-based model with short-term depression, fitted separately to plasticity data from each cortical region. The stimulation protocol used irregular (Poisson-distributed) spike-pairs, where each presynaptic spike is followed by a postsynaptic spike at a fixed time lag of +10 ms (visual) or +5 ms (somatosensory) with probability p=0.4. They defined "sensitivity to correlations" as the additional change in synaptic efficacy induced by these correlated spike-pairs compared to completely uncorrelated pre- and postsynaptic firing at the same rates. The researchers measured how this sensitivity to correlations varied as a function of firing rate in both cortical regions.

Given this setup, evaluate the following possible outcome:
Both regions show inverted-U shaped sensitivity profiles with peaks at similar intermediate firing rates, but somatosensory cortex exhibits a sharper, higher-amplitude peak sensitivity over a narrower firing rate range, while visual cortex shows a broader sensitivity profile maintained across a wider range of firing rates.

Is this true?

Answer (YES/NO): NO